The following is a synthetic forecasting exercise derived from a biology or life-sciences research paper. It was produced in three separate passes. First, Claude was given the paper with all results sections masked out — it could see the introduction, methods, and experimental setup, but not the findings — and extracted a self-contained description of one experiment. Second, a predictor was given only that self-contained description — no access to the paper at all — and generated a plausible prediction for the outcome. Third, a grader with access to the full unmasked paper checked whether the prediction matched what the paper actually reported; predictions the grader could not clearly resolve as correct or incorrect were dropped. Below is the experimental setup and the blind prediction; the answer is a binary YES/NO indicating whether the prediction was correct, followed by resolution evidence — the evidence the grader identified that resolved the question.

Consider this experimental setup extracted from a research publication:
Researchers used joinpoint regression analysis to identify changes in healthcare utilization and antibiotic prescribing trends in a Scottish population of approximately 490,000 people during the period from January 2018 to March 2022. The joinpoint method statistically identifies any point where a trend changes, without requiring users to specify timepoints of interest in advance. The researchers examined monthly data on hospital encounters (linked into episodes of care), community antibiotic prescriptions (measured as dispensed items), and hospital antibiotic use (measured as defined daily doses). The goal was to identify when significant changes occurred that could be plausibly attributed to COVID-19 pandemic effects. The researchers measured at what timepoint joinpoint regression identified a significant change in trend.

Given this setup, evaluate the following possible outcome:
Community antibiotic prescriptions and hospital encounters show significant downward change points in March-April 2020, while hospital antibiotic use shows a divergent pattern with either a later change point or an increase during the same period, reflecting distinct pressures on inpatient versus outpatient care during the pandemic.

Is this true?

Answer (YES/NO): NO